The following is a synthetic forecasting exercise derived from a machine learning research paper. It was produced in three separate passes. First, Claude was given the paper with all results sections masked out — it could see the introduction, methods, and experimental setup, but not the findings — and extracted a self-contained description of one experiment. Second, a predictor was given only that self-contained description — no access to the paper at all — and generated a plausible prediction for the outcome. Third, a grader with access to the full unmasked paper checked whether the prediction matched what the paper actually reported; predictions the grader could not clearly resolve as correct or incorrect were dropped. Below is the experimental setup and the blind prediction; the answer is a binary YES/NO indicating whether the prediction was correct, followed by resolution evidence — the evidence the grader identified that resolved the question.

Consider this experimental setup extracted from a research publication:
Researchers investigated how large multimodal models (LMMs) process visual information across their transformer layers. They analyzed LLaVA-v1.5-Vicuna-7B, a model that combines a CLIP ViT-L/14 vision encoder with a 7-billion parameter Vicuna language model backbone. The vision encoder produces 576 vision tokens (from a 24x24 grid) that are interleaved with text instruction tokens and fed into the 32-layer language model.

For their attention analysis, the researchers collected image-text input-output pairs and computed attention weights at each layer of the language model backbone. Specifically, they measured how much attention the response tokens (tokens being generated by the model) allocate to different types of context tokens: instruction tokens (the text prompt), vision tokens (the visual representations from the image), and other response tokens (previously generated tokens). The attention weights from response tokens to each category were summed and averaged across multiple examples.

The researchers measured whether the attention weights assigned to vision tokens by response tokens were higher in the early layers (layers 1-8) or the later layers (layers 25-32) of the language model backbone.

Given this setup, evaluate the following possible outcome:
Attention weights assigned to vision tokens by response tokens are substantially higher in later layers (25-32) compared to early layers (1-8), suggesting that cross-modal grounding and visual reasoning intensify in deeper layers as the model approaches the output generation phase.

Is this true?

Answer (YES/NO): NO